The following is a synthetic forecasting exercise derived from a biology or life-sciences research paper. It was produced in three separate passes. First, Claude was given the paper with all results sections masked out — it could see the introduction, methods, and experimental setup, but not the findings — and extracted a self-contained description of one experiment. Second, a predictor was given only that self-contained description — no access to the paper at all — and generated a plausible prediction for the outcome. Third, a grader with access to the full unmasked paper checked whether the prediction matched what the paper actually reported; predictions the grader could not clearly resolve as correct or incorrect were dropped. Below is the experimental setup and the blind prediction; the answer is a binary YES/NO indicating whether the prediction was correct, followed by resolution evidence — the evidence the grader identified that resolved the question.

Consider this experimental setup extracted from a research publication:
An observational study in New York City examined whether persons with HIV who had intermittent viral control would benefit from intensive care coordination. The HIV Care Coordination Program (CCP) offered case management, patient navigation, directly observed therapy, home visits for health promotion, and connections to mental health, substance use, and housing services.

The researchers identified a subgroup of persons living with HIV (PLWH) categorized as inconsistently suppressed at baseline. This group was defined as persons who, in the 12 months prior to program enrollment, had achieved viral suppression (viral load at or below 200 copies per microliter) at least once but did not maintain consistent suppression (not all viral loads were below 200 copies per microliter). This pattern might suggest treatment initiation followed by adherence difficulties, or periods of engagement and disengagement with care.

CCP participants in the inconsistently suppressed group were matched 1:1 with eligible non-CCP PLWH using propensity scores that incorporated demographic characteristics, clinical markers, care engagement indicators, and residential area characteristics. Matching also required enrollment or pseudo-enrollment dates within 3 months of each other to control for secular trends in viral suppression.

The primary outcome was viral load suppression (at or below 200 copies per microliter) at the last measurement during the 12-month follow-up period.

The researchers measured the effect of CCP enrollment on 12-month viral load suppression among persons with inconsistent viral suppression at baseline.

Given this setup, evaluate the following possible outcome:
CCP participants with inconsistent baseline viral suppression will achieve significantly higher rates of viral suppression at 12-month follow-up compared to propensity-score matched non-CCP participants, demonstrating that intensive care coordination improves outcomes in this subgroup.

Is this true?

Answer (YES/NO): NO